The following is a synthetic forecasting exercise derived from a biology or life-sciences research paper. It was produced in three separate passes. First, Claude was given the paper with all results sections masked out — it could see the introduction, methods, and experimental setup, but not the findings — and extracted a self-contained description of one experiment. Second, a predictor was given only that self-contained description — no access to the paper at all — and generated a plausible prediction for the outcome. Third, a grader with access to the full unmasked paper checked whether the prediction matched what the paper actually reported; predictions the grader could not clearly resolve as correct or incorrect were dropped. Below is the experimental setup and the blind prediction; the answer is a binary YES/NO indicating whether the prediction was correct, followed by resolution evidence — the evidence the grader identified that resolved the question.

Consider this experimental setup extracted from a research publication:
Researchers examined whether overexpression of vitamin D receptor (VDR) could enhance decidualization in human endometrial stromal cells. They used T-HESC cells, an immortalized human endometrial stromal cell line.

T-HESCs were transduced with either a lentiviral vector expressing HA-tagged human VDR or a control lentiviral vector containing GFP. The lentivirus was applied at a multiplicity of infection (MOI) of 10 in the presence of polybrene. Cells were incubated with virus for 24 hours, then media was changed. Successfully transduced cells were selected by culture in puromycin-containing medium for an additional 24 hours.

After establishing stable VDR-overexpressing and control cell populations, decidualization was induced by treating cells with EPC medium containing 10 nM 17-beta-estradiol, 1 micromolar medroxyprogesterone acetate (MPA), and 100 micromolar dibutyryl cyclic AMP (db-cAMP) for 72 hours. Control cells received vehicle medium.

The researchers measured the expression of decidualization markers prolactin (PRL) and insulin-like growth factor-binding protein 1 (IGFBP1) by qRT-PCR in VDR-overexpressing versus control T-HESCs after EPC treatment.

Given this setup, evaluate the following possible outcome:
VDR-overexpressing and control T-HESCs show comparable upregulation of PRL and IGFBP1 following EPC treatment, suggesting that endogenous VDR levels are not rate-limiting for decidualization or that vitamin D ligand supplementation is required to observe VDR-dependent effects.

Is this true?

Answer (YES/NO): NO